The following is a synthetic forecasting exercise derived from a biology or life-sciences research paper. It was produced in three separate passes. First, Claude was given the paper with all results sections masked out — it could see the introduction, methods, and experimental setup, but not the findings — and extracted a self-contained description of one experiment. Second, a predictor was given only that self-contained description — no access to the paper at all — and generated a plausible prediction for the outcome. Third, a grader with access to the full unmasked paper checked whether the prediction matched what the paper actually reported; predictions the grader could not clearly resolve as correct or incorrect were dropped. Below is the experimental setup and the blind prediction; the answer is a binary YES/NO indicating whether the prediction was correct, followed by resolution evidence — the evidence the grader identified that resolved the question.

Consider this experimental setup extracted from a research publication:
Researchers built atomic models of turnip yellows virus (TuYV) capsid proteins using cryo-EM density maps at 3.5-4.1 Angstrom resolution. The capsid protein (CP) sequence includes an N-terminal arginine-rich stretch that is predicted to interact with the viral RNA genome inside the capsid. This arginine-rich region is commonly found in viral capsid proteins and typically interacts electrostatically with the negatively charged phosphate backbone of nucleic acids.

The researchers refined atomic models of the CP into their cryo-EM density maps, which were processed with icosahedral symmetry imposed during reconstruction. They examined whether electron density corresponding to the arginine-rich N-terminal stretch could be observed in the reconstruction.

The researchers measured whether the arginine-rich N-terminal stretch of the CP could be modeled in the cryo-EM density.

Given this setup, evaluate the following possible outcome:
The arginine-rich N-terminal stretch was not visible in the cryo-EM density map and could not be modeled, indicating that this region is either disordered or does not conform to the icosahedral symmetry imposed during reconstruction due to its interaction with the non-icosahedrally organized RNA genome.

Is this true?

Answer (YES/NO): YES